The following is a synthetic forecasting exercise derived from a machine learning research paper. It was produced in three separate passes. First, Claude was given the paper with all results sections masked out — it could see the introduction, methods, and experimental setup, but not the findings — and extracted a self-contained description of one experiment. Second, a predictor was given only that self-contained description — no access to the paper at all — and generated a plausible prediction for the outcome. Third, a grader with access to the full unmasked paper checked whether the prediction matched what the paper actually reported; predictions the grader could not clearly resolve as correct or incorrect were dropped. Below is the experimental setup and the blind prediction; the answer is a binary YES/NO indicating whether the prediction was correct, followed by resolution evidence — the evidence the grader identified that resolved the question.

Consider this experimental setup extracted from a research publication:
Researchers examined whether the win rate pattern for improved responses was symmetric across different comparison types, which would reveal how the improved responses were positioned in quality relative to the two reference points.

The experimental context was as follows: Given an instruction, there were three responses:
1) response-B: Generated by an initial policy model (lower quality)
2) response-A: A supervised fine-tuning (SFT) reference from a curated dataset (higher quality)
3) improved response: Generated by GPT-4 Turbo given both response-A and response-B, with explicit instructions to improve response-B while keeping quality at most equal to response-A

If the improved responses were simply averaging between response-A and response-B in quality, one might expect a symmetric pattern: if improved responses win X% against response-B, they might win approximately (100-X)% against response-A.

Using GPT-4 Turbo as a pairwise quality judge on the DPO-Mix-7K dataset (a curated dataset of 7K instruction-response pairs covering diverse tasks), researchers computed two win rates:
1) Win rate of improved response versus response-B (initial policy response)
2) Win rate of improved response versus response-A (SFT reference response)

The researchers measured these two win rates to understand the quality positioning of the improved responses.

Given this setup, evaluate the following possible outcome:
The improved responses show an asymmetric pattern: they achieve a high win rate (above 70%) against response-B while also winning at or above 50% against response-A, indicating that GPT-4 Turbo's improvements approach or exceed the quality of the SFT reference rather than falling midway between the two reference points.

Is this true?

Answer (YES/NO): NO